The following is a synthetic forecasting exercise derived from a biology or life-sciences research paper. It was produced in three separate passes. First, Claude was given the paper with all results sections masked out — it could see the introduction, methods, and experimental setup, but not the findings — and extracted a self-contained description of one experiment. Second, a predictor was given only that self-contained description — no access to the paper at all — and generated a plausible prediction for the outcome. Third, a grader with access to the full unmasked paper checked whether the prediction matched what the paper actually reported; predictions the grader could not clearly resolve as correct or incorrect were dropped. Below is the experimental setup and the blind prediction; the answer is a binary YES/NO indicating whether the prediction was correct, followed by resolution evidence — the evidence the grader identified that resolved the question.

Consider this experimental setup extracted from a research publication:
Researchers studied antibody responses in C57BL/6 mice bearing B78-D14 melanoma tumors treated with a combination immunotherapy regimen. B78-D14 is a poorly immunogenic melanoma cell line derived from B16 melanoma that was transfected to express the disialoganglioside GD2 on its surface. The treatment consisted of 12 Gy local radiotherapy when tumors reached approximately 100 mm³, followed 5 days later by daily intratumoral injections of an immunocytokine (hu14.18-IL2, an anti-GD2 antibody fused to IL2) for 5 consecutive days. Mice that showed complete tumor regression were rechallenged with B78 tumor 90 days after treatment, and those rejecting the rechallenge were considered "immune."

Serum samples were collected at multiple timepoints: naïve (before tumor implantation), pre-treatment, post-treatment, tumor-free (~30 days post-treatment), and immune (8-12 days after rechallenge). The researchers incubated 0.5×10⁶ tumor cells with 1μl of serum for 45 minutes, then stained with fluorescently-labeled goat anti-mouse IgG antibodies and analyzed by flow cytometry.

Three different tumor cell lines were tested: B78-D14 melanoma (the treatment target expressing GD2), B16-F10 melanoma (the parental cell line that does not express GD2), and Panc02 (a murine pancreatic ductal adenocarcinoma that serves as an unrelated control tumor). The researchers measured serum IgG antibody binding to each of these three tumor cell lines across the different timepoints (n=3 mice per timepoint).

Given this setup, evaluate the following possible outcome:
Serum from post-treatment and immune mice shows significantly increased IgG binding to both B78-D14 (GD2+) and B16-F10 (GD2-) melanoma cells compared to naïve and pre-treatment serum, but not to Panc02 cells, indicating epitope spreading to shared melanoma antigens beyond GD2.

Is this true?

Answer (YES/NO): NO